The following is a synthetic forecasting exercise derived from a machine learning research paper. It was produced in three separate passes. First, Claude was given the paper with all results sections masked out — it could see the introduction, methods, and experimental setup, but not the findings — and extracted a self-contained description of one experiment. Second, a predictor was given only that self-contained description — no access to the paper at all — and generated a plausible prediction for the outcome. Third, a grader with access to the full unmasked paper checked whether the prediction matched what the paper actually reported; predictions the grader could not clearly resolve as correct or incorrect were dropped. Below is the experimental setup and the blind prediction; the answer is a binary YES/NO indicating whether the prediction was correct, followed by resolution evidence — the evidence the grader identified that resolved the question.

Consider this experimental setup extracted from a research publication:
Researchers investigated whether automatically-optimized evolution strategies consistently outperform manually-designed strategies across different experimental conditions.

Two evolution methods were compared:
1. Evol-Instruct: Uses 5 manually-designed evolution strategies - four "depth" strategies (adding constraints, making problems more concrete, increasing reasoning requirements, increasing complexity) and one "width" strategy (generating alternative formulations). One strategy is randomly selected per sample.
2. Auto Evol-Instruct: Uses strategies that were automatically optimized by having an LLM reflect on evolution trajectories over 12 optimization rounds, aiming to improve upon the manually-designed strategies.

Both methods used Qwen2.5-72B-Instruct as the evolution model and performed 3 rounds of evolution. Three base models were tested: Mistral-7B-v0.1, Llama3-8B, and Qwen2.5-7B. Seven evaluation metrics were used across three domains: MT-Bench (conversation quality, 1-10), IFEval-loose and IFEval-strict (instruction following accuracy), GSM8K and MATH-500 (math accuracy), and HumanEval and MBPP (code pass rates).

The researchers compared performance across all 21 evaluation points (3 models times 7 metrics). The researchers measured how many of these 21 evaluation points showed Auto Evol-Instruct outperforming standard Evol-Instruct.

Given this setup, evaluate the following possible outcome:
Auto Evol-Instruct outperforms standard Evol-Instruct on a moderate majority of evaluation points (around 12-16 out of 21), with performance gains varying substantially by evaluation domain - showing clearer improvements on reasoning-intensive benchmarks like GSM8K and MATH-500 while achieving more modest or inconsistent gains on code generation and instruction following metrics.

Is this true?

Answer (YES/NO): NO